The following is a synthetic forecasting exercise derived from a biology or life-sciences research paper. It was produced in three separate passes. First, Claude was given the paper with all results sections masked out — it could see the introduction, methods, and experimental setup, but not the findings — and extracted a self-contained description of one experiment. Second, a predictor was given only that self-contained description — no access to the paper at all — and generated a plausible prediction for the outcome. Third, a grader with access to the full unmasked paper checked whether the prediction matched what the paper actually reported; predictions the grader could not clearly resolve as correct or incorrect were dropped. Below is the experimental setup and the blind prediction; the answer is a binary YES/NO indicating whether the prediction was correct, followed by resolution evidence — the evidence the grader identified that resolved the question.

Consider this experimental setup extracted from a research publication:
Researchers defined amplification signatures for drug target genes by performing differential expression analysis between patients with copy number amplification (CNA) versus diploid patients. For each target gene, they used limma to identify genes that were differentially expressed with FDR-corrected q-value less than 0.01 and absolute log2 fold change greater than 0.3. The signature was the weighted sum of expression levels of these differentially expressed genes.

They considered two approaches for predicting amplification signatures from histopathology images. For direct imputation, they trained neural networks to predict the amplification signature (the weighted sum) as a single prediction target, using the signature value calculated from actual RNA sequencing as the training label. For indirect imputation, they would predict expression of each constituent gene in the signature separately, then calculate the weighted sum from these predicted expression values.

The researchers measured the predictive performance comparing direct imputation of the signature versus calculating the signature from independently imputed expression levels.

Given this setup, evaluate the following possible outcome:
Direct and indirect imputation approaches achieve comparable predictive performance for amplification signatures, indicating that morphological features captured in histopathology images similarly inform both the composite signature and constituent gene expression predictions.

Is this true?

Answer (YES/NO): NO